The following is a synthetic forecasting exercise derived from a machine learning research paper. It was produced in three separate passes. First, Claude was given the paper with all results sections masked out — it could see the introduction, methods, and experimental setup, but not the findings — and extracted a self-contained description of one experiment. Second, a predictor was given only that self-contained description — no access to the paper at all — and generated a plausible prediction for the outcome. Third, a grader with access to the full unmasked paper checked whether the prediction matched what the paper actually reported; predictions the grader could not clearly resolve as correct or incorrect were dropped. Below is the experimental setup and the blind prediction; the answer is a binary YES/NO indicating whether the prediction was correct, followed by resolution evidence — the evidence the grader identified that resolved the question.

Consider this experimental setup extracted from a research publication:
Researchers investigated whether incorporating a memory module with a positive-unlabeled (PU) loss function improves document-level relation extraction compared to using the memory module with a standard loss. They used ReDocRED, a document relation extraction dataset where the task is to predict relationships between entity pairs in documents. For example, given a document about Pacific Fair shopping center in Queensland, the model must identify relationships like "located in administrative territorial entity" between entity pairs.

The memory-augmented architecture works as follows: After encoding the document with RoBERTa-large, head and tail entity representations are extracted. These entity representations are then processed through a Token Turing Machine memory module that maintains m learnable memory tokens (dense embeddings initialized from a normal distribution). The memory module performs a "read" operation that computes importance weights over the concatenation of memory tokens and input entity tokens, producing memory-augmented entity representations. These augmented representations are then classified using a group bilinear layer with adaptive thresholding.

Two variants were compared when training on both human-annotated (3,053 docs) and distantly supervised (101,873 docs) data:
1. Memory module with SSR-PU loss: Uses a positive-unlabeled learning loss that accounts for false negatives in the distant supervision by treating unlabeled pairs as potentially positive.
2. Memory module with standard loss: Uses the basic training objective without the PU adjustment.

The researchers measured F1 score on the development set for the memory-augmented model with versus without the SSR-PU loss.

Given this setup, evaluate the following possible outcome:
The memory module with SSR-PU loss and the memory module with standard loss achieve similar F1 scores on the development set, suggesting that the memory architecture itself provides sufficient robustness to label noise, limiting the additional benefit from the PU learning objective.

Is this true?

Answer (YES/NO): NO